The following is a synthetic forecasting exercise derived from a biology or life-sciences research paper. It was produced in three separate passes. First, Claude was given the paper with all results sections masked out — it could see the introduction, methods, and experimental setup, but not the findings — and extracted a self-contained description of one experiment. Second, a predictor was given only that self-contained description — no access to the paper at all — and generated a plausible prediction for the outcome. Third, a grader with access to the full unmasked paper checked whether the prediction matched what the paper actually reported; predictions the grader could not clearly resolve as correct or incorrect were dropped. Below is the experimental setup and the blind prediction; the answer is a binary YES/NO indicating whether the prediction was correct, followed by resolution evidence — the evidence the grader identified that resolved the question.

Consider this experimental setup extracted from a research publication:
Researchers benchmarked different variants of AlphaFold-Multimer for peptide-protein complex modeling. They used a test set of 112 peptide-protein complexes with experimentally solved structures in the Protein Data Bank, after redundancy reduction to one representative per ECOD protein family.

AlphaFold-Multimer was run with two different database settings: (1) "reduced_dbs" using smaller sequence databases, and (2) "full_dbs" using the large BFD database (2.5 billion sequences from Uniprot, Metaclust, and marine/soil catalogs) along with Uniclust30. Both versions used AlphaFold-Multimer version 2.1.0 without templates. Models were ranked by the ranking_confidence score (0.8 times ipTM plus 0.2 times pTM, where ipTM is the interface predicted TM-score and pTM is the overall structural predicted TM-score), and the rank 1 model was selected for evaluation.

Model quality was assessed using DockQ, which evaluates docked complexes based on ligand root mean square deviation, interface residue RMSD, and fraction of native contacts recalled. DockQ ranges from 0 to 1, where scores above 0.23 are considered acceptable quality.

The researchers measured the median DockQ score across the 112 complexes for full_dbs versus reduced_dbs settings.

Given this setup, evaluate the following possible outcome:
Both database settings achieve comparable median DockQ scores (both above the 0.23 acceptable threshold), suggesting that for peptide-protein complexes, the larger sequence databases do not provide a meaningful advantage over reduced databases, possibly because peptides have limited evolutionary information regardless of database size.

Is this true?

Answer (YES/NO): NO